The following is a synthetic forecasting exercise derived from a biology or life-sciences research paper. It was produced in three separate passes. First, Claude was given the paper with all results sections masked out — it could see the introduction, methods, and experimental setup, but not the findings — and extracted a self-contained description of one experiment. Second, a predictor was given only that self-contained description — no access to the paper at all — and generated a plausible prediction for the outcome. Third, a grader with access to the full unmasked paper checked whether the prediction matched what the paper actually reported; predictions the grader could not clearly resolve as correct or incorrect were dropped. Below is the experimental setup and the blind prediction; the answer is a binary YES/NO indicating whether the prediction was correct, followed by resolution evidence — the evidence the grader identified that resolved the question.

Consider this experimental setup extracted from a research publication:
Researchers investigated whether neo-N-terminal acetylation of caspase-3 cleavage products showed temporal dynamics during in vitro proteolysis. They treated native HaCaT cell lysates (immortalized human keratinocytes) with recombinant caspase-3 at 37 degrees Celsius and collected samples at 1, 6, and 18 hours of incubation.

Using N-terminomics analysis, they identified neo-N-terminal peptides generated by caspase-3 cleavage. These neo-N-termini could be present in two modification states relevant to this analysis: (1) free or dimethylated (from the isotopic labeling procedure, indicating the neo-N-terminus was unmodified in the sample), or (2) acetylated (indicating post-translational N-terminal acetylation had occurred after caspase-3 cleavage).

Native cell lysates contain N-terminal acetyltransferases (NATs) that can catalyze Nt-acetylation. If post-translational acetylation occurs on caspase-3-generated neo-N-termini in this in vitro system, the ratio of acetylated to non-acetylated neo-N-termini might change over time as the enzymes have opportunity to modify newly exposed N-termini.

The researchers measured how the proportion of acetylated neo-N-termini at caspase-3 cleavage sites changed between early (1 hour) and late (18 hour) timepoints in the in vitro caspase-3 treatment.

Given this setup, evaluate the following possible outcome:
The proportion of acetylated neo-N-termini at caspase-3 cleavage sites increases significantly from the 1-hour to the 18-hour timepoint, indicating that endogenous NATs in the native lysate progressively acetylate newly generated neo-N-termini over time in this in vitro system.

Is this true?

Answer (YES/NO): YES